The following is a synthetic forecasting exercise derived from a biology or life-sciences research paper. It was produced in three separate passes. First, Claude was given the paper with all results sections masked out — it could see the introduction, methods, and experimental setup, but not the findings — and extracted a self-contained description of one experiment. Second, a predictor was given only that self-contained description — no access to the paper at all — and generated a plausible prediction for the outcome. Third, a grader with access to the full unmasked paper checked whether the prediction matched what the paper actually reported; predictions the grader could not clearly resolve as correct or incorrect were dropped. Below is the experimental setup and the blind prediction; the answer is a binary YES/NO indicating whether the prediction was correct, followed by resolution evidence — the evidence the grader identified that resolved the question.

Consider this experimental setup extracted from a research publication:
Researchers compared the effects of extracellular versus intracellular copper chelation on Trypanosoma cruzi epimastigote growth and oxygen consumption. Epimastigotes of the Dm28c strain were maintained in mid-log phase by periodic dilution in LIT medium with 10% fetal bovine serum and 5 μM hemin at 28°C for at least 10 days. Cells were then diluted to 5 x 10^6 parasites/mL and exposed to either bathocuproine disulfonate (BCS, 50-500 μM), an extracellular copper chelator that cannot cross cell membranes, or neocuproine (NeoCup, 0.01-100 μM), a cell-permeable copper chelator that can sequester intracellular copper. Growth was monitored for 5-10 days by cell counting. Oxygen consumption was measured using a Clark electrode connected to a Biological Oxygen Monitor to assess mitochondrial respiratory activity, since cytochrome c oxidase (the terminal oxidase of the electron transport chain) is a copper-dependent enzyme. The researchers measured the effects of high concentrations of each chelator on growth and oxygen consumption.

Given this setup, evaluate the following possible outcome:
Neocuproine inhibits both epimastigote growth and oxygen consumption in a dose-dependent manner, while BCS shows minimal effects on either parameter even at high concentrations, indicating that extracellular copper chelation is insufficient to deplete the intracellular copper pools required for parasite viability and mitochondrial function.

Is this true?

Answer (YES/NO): NO